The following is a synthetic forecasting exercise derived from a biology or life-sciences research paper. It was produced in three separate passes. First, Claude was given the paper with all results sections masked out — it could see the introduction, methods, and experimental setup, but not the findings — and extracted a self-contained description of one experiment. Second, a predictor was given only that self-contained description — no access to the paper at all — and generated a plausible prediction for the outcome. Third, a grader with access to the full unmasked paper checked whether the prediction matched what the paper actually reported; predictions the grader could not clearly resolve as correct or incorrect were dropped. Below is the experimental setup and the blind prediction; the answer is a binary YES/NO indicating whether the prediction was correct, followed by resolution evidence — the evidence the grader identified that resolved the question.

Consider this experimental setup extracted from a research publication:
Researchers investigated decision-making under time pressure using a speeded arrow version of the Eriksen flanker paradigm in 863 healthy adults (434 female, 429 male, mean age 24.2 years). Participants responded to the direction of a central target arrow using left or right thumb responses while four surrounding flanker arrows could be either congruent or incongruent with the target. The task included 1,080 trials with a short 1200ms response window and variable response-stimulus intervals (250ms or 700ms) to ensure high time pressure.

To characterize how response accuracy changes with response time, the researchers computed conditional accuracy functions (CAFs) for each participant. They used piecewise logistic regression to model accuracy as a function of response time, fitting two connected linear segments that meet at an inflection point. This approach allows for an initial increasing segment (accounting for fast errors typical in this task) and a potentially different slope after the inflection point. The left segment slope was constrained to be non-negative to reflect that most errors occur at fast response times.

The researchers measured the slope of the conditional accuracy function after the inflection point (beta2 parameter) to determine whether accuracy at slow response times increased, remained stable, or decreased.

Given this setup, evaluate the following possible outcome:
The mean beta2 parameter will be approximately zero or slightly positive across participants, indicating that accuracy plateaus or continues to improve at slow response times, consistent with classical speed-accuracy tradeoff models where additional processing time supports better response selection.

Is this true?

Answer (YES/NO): NO